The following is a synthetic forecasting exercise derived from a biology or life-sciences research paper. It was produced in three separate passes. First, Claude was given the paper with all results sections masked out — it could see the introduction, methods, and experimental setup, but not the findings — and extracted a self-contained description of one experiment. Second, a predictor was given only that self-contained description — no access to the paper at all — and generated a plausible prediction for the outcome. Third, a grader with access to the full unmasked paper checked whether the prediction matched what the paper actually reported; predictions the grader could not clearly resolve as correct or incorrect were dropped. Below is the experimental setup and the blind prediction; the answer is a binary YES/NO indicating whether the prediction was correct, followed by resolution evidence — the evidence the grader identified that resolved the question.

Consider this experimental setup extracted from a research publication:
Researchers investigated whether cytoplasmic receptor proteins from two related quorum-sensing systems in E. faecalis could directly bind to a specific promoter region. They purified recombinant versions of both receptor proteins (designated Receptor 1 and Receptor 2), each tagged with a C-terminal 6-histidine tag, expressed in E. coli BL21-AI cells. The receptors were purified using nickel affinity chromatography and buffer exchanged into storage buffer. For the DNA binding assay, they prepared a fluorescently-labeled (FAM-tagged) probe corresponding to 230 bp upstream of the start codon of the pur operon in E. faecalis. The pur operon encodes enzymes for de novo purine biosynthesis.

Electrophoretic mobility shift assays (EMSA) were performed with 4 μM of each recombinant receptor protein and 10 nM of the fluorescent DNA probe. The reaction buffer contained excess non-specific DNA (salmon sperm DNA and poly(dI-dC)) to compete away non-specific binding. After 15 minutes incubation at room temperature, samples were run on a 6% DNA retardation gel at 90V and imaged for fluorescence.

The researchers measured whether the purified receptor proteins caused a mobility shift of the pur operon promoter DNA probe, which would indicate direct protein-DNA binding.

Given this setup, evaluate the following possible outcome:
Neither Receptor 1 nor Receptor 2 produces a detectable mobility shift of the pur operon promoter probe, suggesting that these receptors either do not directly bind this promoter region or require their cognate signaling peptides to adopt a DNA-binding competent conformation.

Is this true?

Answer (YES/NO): NO